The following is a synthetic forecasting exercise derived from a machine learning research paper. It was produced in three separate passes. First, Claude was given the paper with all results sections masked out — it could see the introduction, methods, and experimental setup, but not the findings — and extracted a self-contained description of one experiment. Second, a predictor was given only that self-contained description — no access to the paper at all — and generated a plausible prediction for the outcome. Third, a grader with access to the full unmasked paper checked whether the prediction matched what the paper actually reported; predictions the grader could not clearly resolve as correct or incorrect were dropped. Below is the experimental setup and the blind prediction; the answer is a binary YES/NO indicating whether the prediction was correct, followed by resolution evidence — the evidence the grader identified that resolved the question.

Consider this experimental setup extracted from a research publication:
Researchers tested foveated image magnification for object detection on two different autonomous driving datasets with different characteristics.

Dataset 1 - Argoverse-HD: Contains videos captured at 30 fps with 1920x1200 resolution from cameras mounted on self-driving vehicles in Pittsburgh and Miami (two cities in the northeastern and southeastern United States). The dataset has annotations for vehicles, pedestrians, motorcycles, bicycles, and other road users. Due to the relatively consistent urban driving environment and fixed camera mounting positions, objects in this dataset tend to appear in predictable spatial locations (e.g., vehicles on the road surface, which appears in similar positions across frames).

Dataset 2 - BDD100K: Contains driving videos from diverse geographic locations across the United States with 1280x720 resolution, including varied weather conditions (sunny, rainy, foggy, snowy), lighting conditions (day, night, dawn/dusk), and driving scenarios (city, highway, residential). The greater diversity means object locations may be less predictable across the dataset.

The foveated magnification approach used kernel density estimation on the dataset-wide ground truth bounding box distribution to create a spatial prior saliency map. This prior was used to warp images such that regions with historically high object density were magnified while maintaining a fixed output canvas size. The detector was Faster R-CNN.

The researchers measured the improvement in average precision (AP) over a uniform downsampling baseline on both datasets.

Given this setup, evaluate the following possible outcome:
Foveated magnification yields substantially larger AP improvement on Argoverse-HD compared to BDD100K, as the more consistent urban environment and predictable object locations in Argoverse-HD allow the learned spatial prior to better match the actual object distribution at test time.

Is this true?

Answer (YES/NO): YES